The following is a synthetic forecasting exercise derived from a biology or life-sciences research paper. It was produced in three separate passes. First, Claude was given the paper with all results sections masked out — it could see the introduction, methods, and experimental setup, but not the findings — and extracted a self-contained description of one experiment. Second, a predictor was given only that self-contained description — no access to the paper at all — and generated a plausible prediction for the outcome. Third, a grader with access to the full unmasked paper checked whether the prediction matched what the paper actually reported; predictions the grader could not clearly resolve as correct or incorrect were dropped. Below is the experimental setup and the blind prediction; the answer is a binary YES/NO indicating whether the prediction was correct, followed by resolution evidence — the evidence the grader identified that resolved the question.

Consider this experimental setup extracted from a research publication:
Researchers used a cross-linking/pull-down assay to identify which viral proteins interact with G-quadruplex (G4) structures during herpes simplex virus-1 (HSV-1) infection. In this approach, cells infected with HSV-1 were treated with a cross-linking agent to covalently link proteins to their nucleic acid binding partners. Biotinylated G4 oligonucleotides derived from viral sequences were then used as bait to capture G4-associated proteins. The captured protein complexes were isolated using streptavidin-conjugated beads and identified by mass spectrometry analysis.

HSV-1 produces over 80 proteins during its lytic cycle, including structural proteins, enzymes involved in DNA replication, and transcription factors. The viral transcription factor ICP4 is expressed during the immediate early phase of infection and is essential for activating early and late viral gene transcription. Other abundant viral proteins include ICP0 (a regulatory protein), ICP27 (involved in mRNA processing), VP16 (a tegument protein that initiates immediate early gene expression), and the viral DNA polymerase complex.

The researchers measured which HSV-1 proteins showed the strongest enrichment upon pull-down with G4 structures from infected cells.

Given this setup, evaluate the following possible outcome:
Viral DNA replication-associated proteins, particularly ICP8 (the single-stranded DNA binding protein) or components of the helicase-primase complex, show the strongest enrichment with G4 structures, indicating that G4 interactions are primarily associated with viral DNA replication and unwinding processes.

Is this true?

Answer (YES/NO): NO